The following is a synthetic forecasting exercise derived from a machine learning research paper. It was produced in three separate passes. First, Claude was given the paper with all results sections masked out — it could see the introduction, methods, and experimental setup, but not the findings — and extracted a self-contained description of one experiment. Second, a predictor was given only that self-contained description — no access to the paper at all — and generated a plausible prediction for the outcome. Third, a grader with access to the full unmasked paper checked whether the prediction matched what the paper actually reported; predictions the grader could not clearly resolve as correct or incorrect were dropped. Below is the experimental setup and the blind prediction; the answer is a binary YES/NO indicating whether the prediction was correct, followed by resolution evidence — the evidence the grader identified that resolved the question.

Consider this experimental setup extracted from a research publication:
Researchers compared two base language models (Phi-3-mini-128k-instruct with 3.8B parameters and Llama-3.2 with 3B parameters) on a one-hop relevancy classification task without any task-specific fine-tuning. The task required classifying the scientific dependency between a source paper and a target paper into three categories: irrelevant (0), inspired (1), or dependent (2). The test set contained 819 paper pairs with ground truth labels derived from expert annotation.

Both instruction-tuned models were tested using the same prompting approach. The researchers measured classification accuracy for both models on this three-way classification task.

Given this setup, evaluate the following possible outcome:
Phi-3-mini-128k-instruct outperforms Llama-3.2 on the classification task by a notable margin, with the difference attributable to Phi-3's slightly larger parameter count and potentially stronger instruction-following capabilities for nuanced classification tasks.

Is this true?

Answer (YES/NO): NO